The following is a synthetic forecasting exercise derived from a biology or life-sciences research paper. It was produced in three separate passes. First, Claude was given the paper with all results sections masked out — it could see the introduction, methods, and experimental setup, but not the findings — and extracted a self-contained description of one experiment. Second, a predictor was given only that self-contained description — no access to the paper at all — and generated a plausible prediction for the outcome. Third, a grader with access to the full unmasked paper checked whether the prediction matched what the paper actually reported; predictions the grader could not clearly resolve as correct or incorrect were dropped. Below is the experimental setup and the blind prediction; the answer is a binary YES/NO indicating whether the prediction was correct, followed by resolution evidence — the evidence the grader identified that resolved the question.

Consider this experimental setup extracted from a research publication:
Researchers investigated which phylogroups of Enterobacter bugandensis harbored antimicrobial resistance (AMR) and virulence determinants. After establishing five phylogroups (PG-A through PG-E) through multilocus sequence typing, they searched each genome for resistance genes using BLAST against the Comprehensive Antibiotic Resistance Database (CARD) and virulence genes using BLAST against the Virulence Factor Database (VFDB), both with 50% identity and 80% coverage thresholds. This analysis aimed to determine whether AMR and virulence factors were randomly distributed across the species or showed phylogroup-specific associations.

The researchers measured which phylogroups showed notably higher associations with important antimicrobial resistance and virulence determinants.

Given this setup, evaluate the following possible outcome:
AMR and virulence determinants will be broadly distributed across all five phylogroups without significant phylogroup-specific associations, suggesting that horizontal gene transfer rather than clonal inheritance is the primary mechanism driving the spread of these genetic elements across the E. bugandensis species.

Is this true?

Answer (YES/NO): NO